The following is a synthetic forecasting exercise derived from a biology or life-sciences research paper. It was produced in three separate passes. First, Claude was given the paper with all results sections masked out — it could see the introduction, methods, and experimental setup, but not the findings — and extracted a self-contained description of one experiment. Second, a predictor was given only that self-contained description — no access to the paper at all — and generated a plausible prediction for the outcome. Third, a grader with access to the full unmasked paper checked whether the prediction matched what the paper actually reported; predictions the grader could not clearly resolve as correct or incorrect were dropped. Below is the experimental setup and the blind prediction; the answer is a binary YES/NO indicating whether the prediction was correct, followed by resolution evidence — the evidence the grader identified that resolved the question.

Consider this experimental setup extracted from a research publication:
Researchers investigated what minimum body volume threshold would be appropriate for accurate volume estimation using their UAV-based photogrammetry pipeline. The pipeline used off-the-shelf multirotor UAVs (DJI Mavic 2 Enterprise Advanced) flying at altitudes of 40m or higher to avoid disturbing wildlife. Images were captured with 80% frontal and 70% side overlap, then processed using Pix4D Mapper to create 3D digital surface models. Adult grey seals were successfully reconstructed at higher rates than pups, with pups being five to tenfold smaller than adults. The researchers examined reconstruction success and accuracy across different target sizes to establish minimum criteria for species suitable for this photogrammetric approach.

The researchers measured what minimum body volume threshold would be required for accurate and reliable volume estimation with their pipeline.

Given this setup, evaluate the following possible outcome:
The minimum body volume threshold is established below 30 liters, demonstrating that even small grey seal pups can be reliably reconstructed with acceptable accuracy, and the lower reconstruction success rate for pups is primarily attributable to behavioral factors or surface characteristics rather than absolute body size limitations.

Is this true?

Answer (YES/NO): NO